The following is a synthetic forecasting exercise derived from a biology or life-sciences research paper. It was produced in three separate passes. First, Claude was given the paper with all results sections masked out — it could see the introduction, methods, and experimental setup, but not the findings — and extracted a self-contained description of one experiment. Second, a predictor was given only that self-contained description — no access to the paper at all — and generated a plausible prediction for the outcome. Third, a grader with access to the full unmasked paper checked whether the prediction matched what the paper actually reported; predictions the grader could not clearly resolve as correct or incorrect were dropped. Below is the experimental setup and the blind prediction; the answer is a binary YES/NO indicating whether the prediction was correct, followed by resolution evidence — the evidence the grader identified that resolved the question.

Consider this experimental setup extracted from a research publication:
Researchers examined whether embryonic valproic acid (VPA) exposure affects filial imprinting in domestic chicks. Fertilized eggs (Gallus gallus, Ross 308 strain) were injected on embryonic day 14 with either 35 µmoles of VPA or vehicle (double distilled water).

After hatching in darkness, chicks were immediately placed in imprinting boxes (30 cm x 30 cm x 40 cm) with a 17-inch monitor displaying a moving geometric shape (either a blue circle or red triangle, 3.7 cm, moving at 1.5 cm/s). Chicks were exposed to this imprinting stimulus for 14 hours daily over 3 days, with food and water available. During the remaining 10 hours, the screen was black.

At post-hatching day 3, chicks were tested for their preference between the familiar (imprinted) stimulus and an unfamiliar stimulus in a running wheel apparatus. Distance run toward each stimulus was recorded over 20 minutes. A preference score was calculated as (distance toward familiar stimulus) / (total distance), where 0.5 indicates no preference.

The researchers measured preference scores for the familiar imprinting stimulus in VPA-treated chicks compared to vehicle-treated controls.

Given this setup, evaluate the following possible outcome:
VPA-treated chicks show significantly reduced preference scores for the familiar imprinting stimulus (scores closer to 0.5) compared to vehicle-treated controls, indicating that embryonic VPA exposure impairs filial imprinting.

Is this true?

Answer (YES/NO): NO